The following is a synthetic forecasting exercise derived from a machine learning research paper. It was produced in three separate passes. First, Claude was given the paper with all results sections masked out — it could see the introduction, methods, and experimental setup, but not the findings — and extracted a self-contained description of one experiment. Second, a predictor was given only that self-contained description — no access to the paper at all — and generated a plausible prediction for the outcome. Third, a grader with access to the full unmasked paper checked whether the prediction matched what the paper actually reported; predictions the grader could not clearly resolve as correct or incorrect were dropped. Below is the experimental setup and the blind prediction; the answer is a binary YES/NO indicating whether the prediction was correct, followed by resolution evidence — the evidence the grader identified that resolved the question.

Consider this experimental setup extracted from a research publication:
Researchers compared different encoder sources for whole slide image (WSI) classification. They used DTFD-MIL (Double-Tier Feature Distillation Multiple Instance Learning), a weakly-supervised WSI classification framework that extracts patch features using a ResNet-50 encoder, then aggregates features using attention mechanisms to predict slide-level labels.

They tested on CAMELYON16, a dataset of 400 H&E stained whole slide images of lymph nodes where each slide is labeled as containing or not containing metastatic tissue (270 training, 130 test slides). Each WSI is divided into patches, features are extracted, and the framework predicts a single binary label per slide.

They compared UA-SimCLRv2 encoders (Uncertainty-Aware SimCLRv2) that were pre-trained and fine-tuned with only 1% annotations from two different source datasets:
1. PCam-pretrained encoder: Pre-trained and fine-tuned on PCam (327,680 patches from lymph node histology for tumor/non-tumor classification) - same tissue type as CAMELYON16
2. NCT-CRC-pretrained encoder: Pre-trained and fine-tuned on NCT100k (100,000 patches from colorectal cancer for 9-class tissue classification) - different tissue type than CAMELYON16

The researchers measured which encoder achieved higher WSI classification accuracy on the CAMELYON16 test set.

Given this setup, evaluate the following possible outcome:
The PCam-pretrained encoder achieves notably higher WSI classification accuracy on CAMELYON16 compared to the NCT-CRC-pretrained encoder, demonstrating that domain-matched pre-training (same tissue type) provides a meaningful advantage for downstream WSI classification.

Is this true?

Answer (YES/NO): NO